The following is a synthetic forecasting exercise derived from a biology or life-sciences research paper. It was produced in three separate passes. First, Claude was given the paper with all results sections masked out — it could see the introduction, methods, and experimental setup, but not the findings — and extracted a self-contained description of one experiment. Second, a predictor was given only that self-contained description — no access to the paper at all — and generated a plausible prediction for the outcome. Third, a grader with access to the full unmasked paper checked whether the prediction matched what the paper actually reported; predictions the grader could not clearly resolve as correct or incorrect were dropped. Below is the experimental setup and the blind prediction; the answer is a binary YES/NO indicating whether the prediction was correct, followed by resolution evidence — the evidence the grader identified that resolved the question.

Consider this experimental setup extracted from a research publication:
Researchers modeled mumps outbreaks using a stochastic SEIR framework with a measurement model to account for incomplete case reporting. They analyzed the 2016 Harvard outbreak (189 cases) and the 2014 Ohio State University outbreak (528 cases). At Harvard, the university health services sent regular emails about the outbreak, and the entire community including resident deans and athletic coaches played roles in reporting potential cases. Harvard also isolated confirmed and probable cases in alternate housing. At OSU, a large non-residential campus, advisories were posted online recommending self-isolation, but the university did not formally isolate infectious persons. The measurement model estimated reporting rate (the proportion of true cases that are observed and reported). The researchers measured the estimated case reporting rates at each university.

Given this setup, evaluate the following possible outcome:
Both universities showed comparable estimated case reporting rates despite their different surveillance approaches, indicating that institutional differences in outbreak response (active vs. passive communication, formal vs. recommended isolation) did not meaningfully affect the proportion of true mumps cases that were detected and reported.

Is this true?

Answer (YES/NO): NO